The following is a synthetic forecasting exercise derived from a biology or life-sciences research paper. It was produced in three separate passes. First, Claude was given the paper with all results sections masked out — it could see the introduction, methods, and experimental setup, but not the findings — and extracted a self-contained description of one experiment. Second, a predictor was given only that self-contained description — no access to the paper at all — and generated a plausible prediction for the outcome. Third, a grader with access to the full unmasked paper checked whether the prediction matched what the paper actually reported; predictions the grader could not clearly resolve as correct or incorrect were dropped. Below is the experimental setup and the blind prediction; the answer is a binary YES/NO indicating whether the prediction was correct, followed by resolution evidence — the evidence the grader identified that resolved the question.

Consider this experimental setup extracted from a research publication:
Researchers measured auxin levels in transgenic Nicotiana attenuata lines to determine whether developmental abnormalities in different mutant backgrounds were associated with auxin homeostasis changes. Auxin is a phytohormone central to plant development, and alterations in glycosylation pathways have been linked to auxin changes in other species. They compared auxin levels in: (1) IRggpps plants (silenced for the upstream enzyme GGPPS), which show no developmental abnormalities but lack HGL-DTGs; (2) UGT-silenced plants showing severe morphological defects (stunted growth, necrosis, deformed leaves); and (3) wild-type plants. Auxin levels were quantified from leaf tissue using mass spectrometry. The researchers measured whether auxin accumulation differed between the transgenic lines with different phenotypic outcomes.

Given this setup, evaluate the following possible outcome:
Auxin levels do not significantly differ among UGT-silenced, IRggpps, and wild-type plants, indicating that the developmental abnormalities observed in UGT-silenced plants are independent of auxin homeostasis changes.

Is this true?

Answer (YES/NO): NO